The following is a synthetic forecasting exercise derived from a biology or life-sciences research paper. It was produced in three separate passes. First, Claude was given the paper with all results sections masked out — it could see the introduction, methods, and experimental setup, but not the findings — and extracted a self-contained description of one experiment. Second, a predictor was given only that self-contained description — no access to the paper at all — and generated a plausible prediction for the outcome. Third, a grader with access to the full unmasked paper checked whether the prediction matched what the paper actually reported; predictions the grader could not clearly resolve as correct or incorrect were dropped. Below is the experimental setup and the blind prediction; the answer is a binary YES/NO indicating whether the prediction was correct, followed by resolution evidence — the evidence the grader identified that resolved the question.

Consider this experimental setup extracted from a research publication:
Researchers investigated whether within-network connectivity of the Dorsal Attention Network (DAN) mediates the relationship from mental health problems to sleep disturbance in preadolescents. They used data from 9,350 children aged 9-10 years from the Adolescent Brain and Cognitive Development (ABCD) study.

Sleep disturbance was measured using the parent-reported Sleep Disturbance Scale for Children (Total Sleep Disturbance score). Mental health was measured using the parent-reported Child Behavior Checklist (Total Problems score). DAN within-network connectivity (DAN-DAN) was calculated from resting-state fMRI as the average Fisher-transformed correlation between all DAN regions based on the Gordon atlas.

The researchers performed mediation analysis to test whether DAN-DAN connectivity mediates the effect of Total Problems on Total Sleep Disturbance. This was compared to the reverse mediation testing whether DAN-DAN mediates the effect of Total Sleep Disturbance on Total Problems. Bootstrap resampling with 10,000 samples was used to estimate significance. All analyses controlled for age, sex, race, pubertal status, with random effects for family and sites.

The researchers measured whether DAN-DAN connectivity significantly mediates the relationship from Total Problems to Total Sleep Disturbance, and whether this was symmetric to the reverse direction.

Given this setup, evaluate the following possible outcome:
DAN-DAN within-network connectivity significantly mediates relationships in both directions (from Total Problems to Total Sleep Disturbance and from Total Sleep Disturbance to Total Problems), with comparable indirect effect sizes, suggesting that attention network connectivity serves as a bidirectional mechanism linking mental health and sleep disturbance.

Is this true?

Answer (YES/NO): NO